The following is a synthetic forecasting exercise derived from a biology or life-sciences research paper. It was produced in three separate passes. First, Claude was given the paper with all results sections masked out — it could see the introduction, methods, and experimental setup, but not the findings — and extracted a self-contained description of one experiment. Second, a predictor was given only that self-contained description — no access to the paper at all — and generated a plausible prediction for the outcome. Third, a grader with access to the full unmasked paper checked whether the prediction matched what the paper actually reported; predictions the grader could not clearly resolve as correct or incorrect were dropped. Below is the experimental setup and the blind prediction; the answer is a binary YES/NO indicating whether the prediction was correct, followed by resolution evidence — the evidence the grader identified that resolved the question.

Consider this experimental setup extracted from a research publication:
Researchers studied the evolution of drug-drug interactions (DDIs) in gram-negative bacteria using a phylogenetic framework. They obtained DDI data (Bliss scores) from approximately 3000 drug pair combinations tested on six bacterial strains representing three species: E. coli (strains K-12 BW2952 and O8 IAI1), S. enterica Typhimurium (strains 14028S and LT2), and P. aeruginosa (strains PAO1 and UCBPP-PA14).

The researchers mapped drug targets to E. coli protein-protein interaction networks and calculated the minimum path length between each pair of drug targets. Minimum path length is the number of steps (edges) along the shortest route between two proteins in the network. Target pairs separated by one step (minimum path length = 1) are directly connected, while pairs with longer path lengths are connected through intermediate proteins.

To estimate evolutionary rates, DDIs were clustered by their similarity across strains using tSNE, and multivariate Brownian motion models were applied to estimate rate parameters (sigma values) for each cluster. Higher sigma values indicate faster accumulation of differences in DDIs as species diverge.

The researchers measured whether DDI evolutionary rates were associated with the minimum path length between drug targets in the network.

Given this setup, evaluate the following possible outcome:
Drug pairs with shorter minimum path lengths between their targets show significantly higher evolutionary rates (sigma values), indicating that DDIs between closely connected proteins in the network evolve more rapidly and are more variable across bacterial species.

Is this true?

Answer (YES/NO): YES